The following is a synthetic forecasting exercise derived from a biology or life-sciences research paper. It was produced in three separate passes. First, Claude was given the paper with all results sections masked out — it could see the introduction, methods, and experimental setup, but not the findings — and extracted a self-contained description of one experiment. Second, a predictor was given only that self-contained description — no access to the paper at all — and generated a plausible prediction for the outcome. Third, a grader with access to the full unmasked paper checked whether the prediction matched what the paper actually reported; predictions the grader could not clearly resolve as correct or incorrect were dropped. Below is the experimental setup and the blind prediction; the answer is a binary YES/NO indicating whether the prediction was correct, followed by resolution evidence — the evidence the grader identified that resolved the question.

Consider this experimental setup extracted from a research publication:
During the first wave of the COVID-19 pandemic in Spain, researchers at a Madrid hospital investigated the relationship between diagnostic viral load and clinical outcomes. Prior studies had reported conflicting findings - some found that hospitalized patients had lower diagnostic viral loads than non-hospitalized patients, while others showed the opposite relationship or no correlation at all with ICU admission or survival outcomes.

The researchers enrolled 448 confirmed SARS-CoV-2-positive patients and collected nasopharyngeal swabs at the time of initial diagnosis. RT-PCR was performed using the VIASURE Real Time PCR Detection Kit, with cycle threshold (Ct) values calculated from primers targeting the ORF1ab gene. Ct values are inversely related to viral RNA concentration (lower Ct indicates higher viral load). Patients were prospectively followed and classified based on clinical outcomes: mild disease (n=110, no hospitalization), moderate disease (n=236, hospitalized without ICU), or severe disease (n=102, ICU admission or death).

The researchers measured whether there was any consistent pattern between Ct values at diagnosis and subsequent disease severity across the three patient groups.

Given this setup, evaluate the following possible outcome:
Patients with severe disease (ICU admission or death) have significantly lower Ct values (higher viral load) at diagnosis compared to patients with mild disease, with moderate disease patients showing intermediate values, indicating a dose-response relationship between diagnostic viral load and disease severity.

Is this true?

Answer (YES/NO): YES